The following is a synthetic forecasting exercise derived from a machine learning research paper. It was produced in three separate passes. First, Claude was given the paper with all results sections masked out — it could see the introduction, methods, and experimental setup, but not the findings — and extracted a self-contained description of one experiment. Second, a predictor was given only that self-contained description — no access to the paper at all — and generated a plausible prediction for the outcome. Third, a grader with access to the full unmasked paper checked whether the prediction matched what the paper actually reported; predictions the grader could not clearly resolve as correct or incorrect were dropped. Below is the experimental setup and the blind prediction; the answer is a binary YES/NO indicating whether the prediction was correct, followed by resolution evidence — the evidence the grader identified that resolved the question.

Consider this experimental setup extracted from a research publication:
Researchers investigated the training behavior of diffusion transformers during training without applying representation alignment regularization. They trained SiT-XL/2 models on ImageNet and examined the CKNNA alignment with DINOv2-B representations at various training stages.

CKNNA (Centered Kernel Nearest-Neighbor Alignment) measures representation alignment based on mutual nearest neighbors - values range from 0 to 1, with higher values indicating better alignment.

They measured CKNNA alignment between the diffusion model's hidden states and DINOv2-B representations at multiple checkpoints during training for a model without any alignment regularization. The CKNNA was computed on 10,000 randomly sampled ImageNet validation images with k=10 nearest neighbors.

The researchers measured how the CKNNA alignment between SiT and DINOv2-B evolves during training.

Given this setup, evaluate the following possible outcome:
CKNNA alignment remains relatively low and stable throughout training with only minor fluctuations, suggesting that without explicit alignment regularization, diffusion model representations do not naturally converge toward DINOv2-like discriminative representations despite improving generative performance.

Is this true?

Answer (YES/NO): NO